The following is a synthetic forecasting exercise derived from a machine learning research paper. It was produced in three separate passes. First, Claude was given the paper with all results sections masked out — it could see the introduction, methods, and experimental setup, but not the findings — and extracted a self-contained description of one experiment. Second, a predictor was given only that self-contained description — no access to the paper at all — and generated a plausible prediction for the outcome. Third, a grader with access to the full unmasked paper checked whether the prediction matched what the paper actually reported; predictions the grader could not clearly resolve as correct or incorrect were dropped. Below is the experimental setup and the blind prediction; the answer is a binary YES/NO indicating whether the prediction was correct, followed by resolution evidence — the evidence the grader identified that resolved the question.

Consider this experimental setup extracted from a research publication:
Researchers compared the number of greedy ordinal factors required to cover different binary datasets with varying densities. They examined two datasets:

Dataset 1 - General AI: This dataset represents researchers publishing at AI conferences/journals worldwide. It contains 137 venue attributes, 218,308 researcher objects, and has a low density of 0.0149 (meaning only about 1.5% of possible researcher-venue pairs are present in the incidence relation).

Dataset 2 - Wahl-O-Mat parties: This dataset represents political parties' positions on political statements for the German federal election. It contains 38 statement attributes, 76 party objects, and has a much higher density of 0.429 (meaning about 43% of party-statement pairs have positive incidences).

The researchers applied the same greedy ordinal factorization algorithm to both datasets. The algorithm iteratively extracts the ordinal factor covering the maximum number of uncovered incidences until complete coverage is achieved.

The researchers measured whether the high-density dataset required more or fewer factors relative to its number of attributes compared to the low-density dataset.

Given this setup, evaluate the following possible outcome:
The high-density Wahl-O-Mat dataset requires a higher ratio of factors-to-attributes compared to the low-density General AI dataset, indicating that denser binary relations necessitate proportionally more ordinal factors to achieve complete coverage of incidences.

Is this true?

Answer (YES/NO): NO